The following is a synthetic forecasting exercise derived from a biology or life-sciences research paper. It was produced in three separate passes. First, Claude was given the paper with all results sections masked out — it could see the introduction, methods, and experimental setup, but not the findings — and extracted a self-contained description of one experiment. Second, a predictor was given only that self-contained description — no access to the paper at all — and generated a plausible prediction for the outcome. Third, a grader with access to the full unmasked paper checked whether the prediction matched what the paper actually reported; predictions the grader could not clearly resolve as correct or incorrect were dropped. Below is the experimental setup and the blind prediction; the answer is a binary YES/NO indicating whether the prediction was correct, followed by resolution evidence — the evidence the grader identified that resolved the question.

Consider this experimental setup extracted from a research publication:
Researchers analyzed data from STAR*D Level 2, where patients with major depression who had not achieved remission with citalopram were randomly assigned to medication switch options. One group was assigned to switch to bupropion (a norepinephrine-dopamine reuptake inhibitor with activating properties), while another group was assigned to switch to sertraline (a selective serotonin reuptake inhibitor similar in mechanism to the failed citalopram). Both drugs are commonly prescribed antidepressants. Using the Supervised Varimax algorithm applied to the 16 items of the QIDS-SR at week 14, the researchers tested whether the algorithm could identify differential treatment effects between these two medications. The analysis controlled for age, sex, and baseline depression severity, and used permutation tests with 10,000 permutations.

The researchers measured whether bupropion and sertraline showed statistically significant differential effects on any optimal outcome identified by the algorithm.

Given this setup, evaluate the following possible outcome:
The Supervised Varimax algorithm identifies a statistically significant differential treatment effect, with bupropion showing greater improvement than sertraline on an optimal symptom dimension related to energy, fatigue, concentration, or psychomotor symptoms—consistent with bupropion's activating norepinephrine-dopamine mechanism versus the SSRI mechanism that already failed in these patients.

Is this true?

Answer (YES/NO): NO